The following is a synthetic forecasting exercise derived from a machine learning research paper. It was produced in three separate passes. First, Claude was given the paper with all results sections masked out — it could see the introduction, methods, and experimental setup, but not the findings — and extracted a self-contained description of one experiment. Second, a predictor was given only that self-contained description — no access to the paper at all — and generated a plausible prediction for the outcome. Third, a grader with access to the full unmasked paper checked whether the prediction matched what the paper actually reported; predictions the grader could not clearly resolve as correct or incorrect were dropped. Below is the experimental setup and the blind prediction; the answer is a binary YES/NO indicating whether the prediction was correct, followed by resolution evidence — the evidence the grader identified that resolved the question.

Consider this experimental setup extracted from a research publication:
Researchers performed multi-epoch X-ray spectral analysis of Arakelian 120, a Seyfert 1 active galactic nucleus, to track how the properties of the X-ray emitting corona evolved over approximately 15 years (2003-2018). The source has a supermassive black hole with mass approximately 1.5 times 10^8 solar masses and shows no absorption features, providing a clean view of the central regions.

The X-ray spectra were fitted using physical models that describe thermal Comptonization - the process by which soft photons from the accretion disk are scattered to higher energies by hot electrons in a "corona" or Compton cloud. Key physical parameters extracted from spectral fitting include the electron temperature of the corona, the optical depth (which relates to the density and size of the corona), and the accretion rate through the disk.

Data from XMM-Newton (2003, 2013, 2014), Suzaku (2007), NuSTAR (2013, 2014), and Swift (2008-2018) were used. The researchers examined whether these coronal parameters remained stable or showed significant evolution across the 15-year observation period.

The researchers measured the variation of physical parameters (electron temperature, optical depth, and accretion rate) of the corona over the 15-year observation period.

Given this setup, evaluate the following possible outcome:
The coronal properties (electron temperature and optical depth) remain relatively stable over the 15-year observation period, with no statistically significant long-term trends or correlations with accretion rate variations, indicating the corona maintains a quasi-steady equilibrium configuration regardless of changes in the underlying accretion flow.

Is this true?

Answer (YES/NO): NO